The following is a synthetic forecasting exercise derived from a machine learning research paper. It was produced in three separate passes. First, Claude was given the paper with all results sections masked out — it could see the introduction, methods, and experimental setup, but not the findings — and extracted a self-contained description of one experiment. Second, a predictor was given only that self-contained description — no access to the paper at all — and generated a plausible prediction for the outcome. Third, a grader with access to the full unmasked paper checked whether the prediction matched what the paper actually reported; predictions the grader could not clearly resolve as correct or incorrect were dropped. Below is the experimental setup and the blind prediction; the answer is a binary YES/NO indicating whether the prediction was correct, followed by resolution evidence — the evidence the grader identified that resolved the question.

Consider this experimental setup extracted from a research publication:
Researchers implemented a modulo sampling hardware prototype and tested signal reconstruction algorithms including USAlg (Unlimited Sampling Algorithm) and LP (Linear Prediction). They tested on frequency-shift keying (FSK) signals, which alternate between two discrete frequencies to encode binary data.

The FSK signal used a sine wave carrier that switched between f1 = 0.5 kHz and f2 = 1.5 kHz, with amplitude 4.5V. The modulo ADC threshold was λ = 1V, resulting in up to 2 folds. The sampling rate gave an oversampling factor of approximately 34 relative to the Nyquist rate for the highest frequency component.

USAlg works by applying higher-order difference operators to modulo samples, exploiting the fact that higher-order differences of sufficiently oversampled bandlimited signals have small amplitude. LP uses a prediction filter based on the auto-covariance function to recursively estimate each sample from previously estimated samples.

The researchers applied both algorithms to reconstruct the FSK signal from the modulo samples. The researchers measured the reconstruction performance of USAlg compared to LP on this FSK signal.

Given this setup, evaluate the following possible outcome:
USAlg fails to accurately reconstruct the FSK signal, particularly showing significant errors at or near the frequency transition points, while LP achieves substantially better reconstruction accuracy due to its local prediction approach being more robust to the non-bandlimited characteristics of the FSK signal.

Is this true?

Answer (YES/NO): NO